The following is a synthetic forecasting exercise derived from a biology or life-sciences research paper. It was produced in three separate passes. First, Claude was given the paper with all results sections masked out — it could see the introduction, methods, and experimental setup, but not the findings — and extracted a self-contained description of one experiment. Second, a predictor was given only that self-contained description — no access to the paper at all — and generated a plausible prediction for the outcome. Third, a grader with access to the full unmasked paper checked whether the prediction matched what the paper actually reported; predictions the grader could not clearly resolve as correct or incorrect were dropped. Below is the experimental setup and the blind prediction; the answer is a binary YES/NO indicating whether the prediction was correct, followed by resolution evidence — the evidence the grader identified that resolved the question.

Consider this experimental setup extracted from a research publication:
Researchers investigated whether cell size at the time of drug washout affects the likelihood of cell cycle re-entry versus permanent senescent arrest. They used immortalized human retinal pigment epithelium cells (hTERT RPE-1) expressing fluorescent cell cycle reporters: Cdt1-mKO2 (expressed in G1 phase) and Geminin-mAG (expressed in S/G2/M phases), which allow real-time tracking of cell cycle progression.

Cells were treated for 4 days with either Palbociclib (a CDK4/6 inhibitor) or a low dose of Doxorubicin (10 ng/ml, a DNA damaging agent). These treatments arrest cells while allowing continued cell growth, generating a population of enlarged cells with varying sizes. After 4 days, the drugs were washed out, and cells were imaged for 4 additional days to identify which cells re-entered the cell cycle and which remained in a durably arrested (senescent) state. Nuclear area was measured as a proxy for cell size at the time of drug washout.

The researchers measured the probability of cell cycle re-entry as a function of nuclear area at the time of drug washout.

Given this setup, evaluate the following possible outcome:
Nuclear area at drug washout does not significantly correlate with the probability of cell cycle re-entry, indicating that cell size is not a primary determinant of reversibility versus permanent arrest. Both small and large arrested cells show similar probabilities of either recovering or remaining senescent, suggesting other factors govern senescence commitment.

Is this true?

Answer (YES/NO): NO